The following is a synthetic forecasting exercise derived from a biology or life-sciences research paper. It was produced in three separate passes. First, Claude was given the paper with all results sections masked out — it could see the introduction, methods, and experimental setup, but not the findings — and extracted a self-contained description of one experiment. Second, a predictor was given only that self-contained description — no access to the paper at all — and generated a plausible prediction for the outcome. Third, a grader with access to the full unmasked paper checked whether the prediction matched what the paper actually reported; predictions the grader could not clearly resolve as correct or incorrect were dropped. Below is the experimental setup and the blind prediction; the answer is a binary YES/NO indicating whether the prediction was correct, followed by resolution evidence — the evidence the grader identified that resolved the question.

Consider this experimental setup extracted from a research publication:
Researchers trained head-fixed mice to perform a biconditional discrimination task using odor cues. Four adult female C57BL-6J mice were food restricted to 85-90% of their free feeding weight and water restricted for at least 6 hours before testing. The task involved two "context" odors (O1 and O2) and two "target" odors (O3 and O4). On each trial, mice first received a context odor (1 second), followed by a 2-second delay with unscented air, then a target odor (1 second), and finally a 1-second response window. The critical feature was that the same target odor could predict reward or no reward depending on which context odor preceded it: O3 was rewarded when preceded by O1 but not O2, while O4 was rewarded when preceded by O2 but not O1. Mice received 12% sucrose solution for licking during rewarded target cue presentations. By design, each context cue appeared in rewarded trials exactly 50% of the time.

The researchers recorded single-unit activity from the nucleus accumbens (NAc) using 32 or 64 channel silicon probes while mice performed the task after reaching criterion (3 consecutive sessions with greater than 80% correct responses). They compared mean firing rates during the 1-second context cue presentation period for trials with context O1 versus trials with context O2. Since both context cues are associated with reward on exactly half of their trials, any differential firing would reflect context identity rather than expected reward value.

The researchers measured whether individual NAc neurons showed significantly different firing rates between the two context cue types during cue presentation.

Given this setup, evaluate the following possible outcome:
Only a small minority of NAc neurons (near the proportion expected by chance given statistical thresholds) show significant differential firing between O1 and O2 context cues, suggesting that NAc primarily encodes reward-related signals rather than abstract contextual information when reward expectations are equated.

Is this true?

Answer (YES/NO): NO